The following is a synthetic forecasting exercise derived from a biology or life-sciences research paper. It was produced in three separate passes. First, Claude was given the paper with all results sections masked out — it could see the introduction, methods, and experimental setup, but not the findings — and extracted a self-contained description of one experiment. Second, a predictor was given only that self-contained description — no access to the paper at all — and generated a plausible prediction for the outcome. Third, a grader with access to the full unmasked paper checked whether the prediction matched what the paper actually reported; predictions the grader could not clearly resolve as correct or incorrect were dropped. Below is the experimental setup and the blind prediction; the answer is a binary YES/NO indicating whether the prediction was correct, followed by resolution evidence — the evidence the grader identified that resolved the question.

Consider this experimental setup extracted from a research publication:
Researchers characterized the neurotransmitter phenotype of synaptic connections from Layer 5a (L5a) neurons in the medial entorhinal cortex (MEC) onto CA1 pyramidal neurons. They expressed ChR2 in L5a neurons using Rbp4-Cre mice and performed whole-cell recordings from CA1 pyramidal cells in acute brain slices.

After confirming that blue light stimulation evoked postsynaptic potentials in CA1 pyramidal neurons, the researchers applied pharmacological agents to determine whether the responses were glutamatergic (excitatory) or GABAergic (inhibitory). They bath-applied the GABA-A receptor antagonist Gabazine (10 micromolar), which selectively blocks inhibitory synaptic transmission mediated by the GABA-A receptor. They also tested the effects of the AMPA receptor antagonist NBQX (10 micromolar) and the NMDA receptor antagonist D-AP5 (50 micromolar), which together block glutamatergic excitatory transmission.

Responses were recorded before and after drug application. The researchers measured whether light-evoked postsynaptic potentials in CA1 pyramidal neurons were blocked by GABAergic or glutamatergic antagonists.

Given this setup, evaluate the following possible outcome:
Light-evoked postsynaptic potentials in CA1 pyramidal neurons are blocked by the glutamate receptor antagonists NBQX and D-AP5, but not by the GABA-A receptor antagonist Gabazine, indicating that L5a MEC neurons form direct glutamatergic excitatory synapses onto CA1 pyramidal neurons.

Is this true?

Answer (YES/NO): NO